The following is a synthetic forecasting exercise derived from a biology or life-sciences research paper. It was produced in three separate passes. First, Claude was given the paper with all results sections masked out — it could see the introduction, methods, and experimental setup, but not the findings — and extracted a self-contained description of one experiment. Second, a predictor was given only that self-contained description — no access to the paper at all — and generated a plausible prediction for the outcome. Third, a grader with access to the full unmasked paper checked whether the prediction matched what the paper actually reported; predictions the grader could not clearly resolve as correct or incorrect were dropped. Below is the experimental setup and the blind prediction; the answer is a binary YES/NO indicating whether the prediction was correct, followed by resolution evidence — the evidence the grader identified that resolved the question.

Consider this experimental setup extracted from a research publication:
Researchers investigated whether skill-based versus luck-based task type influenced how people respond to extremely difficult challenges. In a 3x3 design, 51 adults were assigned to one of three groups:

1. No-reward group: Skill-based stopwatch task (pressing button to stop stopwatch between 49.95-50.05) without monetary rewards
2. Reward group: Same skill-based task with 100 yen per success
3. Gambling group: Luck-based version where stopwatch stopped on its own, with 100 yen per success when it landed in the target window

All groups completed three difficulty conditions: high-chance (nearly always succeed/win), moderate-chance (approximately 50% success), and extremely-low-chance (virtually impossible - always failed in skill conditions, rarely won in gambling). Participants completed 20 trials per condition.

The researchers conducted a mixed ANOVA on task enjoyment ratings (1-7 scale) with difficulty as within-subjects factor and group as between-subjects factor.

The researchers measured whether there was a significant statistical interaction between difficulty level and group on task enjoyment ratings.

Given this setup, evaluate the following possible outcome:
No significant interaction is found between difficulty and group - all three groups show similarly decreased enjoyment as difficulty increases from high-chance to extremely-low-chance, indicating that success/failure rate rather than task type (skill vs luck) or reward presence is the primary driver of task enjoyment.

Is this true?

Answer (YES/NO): NO